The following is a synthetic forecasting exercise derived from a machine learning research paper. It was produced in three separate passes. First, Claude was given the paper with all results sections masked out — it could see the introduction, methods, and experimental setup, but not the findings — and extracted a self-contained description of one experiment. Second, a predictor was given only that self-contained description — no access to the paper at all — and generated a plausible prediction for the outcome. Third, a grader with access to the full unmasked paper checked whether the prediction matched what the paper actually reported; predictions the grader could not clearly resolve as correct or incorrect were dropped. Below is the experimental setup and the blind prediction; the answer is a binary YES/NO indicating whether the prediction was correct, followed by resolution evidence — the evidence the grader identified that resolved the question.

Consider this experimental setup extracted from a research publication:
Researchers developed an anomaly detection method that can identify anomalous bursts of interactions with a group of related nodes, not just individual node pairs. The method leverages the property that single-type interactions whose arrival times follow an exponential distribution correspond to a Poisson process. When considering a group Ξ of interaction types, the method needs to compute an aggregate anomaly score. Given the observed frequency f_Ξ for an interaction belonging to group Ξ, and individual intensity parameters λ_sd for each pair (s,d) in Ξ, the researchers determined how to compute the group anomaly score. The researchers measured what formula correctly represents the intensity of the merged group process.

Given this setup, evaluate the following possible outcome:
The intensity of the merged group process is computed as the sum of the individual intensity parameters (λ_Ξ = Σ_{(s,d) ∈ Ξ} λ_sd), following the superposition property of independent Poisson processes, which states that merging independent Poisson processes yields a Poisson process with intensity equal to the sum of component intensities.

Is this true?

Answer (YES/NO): YES